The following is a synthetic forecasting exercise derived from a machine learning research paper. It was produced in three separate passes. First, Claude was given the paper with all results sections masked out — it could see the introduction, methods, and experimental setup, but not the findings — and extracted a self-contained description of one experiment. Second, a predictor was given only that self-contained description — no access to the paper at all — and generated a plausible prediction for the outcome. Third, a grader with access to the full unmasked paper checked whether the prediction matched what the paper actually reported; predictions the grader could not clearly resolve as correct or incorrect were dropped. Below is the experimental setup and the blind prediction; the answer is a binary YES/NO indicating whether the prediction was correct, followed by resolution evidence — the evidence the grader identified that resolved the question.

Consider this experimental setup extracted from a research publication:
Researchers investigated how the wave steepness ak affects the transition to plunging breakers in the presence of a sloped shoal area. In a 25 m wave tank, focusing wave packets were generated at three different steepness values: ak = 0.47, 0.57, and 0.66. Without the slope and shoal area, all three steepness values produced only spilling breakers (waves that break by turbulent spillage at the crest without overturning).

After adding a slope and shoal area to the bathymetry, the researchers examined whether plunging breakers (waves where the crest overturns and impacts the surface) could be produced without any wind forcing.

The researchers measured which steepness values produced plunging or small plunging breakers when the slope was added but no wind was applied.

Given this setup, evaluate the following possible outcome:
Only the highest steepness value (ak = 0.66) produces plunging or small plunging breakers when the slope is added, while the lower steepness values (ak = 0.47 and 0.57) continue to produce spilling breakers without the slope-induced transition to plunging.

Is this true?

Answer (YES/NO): NO